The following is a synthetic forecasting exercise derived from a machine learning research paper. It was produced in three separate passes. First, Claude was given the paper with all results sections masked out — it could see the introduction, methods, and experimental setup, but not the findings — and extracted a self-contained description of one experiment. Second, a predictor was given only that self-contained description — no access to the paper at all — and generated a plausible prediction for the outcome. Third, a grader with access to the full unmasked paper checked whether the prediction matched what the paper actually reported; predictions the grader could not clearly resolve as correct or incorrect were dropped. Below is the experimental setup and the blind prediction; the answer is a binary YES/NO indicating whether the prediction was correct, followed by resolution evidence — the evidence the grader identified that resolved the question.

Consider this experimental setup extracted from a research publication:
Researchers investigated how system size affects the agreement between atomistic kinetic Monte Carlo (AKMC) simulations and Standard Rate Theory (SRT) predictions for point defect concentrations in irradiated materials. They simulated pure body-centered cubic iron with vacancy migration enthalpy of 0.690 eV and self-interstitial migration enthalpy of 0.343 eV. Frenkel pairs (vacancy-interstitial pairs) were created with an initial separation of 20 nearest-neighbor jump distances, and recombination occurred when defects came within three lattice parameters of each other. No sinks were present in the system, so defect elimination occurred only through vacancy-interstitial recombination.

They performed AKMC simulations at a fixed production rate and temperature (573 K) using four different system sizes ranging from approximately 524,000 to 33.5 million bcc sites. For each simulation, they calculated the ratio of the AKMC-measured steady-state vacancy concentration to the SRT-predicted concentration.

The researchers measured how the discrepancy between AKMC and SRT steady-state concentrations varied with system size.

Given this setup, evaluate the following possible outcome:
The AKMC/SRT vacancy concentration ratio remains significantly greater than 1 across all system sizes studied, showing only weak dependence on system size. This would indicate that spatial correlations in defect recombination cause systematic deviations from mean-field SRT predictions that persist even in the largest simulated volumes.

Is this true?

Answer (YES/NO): NO